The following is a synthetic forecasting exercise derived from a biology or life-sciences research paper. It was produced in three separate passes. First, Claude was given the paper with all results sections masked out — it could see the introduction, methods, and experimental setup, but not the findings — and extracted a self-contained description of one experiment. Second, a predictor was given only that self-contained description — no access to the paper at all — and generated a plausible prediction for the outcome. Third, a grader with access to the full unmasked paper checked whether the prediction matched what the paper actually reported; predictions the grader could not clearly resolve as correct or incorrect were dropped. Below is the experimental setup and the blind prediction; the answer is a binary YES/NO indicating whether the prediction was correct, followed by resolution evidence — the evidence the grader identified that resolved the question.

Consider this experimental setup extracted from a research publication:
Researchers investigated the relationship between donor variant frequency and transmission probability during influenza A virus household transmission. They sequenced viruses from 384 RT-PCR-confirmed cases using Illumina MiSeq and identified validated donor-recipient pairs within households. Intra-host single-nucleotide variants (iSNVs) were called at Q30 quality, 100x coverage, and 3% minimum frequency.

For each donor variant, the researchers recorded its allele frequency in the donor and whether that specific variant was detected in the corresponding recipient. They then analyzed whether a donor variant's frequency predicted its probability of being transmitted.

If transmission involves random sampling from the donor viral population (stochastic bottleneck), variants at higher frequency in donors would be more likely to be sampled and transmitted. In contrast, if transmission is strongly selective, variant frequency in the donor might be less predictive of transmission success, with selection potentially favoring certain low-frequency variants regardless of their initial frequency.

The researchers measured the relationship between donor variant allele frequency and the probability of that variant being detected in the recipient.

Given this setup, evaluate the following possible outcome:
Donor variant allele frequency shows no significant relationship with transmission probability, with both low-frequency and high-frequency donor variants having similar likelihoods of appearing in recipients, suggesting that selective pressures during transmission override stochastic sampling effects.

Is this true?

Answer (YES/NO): NO